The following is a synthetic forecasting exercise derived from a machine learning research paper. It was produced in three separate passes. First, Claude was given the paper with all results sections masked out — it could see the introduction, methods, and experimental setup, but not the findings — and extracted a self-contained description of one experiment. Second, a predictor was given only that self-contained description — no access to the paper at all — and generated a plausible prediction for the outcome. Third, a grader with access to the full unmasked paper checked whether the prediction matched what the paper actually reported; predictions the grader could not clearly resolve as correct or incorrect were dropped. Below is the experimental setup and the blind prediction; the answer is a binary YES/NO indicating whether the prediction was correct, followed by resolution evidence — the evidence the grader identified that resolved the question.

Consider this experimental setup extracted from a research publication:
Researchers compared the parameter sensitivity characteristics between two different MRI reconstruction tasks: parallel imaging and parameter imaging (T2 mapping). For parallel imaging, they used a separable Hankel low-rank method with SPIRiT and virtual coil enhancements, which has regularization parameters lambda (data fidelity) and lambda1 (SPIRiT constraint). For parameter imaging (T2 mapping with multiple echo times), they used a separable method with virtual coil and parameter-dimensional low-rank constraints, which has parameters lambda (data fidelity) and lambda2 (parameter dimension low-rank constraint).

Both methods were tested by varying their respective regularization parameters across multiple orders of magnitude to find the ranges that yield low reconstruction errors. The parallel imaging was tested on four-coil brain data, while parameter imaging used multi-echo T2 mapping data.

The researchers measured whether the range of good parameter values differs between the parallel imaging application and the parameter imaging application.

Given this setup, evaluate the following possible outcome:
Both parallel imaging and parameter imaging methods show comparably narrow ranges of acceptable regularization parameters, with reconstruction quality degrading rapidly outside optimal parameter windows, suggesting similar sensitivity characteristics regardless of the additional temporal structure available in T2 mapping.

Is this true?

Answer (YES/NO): NO